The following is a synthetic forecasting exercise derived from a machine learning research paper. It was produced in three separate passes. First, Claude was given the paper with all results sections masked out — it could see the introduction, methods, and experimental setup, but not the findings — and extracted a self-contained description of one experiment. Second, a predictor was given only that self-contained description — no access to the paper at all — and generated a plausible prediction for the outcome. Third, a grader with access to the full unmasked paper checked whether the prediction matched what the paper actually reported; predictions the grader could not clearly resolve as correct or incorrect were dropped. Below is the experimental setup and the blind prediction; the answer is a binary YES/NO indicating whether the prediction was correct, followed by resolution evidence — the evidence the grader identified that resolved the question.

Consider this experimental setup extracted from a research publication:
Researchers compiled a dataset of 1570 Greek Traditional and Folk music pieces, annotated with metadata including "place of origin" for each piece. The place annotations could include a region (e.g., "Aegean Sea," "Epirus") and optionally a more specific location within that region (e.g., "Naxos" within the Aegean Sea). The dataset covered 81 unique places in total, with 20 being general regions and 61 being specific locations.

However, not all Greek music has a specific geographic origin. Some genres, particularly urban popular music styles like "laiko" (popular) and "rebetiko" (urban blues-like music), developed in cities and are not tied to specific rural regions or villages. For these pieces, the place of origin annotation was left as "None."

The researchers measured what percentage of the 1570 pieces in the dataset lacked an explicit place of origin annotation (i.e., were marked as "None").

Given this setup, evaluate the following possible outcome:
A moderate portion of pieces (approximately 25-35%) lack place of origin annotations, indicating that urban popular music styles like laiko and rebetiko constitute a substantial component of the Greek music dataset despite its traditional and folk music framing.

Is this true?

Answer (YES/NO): NO